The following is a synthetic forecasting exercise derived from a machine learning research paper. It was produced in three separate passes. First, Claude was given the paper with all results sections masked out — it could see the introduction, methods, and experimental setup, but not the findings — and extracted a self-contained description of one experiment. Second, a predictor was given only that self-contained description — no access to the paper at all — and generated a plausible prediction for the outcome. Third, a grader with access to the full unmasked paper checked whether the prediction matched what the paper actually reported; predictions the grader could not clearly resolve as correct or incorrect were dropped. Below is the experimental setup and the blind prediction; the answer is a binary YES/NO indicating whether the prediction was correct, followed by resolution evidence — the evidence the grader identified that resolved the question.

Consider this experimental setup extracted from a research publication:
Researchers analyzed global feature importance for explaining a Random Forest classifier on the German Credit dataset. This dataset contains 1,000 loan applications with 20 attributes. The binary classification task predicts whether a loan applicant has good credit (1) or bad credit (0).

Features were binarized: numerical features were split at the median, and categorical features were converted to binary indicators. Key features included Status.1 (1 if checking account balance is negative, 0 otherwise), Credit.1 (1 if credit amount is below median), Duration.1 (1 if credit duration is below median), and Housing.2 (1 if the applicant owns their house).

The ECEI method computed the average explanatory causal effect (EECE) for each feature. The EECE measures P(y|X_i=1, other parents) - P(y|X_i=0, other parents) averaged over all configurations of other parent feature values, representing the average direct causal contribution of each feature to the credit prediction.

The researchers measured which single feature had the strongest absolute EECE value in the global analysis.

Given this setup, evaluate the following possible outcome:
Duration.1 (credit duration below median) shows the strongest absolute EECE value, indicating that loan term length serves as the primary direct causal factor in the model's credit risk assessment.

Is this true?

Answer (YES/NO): NO